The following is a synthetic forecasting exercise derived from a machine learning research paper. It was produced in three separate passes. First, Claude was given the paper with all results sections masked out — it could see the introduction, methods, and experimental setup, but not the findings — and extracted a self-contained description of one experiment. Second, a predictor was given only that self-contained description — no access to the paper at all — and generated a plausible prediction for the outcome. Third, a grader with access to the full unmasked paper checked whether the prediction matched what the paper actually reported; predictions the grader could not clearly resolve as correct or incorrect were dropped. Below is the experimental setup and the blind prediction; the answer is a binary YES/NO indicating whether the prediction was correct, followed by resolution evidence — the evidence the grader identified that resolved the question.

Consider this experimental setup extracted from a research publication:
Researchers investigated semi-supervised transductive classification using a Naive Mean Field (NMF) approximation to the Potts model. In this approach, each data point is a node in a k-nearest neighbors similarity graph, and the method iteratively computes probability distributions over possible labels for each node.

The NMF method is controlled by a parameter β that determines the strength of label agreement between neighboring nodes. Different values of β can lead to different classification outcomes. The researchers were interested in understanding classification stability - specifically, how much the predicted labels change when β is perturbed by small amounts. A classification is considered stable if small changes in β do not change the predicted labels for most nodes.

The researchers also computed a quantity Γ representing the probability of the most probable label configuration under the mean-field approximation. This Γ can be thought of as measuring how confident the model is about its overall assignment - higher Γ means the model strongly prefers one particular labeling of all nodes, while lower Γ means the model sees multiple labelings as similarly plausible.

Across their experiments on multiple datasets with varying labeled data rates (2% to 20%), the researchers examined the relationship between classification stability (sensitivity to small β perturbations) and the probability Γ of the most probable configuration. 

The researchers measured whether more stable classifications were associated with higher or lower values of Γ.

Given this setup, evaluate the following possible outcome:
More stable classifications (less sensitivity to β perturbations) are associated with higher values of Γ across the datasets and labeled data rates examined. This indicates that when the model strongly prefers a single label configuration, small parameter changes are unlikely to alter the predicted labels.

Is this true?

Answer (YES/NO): YES